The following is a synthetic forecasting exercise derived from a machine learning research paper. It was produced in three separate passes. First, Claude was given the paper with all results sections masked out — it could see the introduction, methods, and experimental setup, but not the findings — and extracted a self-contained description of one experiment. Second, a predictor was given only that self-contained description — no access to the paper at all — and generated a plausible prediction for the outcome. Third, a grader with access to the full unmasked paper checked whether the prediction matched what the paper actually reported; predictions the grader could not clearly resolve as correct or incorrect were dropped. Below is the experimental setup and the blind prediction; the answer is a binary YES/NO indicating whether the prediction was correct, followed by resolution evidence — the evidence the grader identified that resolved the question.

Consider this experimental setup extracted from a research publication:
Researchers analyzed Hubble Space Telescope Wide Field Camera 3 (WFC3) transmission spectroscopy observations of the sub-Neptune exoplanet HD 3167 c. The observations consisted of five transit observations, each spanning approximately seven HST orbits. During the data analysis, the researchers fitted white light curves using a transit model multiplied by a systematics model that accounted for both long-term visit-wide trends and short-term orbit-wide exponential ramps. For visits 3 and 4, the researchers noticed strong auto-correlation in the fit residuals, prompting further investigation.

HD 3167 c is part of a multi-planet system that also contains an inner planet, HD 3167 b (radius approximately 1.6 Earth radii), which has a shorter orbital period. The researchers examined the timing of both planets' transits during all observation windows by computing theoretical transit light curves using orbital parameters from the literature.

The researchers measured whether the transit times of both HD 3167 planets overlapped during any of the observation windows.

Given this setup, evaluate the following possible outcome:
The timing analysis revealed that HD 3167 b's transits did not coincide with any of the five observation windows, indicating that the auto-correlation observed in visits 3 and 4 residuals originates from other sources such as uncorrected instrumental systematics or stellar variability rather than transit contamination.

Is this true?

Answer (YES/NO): NO